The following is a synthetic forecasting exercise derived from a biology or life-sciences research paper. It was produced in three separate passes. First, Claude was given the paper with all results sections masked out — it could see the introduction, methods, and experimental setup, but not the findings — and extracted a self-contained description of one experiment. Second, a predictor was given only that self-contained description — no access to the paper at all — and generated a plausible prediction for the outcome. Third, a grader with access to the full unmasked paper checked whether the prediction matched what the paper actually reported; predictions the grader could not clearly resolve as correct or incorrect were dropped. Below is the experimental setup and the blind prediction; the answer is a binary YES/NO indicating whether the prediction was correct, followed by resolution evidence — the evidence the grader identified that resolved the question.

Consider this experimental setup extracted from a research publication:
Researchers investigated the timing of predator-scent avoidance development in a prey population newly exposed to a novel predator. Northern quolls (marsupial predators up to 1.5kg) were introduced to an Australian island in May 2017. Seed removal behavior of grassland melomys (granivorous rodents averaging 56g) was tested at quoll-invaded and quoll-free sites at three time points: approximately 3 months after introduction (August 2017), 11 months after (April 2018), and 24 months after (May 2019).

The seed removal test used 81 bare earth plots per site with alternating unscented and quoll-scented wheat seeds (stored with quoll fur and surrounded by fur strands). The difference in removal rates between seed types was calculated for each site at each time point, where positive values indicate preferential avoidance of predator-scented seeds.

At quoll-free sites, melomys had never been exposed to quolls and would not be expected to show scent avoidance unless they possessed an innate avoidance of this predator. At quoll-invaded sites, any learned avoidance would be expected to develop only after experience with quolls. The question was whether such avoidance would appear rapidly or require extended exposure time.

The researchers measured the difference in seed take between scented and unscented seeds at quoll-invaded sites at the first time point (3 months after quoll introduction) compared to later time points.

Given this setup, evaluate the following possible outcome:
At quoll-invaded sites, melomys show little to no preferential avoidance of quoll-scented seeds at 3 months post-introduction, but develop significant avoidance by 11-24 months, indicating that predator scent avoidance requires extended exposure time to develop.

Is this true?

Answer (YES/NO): YES